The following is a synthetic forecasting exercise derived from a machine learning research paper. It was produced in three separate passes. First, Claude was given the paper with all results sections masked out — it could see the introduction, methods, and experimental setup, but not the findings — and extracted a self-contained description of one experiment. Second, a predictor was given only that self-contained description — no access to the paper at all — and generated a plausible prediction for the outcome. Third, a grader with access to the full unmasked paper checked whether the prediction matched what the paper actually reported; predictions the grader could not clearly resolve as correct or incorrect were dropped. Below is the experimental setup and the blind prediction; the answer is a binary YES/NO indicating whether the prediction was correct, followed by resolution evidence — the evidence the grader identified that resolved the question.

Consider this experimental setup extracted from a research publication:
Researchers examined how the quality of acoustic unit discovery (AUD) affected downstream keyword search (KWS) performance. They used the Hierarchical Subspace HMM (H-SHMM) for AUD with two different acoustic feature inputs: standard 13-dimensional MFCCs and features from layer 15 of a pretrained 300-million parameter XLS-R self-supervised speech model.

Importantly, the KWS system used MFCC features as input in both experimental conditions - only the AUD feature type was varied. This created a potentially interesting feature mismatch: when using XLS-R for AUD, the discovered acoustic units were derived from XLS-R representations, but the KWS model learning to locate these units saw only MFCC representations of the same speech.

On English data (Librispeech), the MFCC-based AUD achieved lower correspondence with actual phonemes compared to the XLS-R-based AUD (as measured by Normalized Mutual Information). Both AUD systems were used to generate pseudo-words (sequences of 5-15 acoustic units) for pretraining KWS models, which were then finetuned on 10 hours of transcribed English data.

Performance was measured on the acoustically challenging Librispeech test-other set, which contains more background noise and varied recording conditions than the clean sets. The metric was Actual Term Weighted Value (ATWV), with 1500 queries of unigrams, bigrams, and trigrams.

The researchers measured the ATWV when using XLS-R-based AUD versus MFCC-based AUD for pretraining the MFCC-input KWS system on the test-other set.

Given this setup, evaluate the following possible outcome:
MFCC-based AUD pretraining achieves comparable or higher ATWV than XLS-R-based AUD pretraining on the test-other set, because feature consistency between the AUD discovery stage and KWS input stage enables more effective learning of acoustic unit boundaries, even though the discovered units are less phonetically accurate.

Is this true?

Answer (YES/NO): NO